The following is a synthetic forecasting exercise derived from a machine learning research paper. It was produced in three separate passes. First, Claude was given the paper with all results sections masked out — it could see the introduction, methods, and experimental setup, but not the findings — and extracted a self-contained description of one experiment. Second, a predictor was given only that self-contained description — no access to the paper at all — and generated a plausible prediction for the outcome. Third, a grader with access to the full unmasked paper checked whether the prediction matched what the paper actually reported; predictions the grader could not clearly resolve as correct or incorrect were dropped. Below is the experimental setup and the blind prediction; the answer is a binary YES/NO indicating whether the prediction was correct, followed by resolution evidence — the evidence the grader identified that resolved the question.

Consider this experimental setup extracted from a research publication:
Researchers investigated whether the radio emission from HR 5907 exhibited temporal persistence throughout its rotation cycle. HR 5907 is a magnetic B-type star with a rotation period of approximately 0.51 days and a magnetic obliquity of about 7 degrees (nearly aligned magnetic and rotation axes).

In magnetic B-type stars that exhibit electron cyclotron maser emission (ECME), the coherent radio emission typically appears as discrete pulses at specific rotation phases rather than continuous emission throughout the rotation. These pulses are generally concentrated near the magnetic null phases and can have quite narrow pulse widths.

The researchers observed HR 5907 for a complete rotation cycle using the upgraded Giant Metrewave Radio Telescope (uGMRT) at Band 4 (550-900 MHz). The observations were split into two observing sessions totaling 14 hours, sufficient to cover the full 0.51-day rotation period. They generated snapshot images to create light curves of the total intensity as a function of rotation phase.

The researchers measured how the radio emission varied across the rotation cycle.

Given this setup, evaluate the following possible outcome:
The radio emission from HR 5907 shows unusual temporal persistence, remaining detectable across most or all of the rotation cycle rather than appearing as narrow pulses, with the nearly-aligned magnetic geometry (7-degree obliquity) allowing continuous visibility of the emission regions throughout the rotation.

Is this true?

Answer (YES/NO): YES